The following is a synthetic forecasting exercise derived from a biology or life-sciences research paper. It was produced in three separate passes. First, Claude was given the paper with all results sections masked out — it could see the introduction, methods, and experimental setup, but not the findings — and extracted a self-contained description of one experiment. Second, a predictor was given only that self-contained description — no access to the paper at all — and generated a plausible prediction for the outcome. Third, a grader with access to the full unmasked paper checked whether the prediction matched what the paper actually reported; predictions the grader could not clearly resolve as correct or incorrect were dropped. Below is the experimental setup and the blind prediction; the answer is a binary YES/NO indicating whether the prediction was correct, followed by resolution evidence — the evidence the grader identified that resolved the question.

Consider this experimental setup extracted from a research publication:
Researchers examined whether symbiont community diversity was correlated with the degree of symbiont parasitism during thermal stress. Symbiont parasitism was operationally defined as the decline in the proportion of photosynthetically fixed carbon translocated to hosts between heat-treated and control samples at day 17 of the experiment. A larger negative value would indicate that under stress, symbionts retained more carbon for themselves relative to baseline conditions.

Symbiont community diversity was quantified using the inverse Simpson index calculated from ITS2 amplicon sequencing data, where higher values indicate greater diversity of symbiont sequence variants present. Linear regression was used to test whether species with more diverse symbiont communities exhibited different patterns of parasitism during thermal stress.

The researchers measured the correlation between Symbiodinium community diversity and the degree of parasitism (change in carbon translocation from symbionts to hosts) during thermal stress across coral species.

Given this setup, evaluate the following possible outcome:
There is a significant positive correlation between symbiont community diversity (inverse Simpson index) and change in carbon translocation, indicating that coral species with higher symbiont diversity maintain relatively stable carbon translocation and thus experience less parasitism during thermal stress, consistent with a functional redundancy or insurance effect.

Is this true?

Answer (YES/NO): NO